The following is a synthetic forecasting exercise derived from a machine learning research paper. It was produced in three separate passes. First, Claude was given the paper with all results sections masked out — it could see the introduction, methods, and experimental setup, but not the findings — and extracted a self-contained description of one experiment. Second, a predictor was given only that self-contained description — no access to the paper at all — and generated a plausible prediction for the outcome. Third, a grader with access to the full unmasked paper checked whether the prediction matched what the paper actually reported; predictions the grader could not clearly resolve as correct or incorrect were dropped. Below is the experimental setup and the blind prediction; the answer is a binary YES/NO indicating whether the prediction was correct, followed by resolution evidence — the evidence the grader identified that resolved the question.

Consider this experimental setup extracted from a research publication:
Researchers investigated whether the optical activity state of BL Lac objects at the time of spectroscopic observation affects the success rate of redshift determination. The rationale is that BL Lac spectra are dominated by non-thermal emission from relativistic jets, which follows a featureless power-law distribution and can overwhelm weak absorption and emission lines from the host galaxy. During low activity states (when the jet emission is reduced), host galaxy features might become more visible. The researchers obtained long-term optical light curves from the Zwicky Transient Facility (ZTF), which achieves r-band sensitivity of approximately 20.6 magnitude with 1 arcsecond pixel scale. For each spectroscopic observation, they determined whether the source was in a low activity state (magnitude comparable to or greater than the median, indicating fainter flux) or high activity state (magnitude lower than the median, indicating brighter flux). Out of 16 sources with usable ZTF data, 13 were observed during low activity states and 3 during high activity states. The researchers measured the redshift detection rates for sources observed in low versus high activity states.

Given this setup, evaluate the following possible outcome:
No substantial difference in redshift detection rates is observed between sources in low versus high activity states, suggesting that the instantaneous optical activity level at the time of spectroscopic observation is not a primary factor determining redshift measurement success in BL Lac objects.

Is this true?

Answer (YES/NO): NO